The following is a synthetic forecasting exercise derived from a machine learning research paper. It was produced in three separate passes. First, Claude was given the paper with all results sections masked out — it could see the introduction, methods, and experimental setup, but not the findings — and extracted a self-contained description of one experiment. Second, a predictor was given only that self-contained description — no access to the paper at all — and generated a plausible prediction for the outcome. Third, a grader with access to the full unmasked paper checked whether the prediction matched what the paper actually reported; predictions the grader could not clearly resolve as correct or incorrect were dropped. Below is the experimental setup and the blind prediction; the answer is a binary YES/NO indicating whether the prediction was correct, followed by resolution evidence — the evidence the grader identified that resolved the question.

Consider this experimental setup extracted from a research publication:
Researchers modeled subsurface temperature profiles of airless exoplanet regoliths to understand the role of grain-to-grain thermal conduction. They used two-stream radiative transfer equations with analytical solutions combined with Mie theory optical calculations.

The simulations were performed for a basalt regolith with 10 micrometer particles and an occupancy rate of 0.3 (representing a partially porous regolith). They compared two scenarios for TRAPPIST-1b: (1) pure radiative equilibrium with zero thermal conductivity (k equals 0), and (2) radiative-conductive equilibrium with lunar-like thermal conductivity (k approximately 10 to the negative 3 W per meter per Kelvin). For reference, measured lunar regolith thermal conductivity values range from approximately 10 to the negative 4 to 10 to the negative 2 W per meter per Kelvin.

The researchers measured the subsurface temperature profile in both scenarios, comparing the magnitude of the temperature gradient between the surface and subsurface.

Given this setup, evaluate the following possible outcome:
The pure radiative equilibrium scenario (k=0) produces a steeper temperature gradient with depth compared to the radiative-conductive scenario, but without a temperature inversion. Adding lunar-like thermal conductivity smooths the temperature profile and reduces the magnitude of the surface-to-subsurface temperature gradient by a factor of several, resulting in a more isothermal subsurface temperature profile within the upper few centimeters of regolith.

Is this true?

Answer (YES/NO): NO